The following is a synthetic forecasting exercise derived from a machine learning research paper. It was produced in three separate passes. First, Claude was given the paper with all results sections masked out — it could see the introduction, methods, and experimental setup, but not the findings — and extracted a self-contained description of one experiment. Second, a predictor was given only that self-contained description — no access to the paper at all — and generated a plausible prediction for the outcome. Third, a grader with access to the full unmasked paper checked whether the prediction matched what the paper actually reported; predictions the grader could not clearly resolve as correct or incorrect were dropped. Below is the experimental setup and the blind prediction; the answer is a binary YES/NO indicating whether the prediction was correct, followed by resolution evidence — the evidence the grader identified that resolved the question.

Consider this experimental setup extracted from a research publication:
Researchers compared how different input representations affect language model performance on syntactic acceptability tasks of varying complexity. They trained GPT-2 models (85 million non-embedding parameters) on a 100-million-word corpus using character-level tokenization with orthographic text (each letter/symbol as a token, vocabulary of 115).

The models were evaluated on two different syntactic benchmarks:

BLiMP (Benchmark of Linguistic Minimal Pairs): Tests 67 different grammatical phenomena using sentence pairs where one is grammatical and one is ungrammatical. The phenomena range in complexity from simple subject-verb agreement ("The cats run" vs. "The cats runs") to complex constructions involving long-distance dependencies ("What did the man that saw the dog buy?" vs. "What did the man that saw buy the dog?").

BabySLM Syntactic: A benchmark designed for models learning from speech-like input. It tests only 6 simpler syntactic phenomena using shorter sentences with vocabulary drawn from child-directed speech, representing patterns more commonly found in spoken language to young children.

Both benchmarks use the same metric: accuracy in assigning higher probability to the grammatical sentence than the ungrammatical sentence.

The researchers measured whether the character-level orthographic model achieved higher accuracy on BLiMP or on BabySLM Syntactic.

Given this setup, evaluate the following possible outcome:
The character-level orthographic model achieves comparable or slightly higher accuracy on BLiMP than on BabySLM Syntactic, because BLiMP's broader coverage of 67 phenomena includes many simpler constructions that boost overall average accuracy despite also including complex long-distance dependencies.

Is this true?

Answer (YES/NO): NO